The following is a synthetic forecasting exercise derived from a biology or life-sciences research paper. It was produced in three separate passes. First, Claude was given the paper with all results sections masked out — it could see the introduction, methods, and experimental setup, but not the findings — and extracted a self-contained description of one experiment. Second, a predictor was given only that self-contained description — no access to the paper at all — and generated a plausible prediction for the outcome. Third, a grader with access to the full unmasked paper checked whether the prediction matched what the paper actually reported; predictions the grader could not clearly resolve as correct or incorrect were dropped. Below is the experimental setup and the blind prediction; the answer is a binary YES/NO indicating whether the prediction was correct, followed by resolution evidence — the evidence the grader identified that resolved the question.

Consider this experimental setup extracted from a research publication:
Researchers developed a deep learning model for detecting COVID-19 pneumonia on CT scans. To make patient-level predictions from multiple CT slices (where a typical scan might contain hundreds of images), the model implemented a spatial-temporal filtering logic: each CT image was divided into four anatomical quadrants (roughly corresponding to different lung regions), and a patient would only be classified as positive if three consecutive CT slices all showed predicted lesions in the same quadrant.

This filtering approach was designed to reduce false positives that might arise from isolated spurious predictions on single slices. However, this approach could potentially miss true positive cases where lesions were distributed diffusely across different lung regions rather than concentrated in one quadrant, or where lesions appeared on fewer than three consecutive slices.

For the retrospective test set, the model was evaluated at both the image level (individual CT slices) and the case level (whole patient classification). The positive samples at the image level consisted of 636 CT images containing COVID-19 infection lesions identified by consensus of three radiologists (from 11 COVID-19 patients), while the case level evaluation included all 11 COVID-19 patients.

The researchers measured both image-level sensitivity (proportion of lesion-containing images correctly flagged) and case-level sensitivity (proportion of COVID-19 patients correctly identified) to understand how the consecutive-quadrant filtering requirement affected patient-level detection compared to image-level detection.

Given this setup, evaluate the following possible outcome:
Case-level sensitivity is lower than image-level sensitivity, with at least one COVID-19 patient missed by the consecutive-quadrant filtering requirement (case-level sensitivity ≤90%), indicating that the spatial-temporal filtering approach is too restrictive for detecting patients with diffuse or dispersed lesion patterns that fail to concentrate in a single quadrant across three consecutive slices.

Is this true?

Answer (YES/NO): NO